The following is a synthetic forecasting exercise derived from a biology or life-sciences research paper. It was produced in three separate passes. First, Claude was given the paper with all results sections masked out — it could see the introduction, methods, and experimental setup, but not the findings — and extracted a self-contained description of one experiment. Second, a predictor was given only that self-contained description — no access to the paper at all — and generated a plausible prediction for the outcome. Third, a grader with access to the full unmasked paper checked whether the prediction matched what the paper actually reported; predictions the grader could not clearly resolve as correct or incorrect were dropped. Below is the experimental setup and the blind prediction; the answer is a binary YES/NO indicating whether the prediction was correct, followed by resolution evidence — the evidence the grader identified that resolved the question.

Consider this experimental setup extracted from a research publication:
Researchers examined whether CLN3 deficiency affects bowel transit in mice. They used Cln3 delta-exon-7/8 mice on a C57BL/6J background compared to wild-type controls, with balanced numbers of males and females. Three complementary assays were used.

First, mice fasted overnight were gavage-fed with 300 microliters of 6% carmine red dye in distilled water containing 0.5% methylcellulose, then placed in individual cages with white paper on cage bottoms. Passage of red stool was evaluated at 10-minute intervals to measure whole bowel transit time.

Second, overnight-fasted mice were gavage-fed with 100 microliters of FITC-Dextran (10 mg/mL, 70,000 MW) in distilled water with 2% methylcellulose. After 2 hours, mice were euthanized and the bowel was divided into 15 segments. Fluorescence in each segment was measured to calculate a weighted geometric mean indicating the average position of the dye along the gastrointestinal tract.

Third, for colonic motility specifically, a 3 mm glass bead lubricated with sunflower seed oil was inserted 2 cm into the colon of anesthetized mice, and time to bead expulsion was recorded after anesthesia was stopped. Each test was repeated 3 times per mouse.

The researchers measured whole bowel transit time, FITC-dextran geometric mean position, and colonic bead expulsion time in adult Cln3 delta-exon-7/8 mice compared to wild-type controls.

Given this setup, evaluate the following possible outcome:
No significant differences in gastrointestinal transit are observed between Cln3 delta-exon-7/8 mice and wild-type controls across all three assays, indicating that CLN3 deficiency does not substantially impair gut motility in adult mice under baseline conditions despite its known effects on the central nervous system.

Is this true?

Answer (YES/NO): NO